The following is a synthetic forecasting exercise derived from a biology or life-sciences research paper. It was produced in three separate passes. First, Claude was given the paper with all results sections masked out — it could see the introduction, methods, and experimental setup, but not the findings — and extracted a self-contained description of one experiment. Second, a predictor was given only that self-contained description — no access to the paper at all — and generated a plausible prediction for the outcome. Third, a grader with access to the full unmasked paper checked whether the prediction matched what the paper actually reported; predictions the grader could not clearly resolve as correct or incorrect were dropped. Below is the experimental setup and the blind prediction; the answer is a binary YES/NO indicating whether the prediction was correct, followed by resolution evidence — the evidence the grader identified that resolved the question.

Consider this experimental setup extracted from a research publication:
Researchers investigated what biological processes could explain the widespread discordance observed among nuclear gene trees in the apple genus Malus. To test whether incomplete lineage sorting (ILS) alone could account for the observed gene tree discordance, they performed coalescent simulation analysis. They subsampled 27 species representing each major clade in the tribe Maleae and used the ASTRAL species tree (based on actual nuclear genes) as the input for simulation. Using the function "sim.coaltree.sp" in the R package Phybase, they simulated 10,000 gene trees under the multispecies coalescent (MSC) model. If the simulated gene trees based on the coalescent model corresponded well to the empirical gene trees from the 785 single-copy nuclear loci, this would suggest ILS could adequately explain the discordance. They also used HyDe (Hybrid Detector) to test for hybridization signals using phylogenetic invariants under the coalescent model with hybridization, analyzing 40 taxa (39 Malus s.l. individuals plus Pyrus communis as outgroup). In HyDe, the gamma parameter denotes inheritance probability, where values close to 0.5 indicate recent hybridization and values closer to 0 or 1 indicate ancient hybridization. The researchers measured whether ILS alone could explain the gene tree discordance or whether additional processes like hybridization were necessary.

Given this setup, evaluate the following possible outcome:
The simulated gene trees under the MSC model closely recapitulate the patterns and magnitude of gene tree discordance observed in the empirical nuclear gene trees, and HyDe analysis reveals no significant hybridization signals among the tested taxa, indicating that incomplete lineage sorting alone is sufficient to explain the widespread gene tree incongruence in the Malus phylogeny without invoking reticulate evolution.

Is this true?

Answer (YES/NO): NO